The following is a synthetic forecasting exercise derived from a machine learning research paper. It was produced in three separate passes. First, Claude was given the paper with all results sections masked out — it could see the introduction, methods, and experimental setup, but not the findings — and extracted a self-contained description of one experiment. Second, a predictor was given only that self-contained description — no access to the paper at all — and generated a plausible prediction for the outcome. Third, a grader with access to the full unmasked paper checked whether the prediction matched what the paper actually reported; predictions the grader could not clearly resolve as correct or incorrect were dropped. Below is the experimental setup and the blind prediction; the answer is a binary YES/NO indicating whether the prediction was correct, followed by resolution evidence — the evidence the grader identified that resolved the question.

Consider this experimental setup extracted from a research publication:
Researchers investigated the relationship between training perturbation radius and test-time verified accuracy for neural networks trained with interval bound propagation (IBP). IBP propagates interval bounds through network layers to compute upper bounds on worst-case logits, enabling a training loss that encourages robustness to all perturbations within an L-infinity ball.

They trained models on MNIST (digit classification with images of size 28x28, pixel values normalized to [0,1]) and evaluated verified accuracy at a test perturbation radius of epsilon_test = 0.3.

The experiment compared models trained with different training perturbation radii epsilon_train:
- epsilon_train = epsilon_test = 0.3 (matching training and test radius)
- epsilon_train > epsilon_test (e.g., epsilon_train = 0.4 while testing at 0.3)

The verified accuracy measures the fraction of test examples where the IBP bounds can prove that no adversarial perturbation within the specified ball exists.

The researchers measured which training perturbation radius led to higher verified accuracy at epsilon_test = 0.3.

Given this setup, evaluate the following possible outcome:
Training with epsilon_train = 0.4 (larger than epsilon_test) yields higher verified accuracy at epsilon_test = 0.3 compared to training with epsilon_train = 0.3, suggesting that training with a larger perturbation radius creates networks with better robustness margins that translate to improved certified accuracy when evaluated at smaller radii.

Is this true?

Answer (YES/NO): YES